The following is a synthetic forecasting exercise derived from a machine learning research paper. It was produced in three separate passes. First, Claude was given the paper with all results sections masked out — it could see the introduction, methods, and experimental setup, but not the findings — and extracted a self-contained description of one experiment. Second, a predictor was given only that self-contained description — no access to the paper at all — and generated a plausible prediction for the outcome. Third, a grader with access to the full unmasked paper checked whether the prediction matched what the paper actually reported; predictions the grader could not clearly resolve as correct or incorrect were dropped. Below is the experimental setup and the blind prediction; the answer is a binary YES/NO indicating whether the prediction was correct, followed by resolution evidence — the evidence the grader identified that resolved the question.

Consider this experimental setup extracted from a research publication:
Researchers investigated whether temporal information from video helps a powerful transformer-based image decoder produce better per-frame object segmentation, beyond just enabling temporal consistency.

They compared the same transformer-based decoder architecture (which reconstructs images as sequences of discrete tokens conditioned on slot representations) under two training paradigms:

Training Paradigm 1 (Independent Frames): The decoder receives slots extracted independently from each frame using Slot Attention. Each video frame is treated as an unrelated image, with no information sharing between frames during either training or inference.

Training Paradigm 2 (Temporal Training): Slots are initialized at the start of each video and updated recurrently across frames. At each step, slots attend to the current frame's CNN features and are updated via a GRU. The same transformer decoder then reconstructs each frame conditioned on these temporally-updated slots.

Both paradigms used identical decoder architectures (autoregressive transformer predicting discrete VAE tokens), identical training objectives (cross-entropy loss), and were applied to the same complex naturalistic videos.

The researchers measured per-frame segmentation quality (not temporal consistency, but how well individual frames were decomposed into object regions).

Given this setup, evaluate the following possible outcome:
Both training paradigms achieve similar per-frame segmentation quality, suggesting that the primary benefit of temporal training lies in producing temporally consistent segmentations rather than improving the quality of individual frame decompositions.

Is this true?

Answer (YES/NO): NO